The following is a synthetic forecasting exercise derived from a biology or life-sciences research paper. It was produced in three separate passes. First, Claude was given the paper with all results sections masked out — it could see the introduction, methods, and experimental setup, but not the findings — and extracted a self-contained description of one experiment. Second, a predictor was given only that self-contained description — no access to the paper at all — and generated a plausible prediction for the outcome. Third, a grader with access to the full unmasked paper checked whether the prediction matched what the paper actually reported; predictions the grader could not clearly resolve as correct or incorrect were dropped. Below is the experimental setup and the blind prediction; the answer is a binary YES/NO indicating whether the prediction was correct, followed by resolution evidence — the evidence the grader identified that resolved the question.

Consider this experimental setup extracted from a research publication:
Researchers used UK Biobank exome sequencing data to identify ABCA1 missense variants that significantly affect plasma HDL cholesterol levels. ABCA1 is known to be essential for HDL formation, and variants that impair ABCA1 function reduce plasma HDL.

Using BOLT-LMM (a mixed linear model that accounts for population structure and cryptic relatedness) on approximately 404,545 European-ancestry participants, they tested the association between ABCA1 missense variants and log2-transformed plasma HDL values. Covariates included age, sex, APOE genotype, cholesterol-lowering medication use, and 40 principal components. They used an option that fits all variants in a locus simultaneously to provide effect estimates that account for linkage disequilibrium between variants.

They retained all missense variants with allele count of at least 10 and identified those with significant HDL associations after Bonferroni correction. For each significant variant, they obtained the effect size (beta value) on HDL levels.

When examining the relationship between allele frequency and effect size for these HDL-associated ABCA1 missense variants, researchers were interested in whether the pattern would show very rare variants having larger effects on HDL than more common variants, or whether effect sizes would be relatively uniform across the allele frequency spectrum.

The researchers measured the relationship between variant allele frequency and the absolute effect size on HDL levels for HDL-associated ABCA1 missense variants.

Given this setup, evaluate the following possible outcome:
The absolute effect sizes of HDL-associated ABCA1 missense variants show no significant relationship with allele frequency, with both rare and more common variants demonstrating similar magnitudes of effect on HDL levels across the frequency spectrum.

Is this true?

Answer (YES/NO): NO